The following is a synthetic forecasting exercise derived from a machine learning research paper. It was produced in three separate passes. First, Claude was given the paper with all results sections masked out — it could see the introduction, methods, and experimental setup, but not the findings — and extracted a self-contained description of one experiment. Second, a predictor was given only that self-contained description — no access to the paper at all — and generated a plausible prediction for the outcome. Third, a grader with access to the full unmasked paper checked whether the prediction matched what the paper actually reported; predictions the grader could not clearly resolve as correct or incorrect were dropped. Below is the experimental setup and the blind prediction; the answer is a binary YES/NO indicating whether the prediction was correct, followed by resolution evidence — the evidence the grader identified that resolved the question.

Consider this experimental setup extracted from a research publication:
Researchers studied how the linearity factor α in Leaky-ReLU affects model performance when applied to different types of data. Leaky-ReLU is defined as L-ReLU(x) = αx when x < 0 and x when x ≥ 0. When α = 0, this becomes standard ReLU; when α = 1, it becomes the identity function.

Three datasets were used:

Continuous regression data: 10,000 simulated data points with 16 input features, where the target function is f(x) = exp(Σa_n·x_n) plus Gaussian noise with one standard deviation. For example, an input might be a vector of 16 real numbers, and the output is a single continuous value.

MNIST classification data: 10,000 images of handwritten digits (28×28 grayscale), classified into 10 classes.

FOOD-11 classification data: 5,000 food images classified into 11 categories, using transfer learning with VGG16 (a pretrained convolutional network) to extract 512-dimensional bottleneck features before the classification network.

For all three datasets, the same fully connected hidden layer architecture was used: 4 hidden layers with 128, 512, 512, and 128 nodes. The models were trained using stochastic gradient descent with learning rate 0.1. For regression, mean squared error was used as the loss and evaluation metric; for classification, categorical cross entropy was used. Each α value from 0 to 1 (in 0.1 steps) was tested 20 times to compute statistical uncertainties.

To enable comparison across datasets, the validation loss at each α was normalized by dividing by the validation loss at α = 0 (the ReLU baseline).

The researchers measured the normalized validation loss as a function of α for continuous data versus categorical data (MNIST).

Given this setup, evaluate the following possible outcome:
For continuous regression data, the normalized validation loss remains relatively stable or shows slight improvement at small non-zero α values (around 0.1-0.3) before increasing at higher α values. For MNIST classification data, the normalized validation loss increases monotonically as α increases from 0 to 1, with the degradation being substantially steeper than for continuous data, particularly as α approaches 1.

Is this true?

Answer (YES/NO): NO